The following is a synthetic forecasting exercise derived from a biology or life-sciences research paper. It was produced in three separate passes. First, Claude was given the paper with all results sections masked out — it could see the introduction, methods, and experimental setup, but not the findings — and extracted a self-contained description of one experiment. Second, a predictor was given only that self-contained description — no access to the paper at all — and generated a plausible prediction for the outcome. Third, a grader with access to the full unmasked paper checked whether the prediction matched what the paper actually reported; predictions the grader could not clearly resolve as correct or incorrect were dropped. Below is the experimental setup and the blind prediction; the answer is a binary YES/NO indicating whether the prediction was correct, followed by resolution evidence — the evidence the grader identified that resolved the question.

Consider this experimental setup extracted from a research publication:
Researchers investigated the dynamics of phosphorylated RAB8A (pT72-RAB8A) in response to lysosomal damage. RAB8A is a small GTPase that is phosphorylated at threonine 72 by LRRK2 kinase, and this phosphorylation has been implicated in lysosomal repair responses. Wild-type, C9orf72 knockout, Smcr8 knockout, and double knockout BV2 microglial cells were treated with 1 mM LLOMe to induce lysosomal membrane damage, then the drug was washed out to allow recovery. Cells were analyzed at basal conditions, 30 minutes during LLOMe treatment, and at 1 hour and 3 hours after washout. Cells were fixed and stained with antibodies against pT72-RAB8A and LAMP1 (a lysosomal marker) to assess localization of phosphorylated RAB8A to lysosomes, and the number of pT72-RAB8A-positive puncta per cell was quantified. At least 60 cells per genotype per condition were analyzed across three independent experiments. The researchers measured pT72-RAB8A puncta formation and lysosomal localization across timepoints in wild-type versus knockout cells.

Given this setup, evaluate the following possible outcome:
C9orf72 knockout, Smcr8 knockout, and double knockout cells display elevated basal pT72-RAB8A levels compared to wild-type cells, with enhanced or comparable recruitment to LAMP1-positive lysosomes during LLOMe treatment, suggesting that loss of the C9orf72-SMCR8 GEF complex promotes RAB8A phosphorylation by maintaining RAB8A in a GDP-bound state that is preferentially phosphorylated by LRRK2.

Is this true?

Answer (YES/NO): NO